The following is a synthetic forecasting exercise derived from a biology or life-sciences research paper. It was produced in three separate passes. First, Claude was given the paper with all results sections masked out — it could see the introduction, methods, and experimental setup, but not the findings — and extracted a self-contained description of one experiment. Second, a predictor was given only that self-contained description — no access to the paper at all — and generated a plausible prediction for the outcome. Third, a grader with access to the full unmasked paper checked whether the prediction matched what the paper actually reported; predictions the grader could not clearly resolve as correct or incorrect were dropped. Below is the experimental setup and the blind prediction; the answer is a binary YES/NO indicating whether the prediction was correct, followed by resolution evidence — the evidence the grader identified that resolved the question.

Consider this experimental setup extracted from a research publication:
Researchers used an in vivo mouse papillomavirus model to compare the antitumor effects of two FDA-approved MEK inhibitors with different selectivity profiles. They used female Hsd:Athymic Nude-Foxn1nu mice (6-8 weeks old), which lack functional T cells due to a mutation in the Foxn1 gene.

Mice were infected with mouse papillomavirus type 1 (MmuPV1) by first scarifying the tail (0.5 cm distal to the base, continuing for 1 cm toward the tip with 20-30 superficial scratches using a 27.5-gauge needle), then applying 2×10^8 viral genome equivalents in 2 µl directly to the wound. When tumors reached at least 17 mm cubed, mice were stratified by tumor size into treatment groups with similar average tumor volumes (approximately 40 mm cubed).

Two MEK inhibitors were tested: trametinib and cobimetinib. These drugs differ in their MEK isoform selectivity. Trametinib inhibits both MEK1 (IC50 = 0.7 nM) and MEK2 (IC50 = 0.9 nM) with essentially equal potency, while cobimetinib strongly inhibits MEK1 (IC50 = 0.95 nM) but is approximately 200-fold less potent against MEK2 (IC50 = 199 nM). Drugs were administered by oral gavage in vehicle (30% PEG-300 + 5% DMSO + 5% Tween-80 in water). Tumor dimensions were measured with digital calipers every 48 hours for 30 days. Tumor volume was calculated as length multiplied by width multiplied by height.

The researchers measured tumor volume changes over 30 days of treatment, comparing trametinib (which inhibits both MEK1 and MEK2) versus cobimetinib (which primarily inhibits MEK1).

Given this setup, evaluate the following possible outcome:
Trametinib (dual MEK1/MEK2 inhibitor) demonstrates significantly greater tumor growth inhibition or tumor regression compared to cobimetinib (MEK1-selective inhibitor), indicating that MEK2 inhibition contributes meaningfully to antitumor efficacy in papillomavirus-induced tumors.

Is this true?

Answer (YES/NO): YES